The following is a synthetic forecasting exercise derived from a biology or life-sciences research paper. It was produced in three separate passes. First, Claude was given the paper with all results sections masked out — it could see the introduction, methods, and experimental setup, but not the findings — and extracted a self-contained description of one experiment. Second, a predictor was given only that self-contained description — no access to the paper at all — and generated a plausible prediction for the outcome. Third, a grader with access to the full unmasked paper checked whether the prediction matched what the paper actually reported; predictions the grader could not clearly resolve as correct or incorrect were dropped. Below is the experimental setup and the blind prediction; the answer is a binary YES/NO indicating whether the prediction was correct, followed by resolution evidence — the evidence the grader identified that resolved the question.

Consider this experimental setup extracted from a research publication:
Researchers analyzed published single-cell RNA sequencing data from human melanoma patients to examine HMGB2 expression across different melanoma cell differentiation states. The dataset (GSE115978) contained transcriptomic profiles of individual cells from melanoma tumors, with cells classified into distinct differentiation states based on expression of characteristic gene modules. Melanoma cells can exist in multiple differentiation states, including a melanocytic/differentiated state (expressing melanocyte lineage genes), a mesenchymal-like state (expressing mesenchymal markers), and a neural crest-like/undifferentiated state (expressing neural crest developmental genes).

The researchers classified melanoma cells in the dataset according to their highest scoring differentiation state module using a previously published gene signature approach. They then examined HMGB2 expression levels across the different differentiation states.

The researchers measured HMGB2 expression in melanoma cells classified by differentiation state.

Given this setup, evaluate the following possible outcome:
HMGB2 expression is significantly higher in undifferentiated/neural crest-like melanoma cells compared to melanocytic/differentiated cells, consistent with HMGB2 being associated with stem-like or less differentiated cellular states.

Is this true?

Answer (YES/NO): YES